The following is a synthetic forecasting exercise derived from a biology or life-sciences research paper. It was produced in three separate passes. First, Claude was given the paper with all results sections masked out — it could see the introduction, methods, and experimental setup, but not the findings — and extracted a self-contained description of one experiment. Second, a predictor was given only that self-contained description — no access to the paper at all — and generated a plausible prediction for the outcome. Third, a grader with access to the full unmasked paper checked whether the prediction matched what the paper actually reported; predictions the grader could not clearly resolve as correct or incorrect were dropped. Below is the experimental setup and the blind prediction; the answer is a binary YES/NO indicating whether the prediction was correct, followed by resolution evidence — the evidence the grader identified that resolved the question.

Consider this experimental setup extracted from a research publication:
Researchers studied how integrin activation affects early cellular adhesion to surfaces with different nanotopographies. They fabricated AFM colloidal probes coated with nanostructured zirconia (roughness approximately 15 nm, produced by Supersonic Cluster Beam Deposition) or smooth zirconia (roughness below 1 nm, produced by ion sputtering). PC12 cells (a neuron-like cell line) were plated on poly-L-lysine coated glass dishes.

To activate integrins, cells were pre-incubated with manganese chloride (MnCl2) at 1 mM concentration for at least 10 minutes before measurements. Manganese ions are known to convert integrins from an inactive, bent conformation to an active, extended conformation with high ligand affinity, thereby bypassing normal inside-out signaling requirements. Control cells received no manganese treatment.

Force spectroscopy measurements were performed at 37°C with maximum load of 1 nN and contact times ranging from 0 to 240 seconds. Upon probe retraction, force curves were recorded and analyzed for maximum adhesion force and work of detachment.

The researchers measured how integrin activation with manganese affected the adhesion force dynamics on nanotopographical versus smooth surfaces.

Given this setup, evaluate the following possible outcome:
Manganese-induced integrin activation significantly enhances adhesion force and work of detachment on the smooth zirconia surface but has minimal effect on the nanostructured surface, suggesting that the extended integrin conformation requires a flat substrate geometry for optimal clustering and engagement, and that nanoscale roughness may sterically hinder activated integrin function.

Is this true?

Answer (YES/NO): NO